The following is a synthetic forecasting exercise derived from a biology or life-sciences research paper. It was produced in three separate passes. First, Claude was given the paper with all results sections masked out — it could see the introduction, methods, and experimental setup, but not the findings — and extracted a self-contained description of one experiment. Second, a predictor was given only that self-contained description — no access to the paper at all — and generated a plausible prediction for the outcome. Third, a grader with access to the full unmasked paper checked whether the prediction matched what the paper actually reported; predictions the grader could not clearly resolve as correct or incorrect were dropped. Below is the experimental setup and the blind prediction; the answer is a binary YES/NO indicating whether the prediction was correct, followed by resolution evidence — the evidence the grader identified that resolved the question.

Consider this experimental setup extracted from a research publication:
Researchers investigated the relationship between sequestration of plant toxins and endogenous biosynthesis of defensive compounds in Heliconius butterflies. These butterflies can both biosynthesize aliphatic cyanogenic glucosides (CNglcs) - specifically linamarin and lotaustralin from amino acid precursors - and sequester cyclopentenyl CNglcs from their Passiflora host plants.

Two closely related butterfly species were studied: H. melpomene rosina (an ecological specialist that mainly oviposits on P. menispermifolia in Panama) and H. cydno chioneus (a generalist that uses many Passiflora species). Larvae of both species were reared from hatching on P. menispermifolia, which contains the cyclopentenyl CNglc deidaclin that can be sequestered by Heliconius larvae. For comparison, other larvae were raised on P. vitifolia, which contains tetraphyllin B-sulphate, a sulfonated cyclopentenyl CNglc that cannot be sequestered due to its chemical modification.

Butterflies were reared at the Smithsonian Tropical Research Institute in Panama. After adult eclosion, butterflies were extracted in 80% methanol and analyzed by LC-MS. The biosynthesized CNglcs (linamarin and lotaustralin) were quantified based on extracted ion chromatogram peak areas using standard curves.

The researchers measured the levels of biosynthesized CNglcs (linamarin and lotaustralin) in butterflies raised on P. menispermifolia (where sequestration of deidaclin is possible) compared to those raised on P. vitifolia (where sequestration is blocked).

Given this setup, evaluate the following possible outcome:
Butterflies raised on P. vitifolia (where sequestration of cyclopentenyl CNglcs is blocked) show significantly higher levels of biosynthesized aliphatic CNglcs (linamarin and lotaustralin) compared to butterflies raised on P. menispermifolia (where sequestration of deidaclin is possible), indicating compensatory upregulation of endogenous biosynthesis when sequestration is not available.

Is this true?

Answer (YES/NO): YES